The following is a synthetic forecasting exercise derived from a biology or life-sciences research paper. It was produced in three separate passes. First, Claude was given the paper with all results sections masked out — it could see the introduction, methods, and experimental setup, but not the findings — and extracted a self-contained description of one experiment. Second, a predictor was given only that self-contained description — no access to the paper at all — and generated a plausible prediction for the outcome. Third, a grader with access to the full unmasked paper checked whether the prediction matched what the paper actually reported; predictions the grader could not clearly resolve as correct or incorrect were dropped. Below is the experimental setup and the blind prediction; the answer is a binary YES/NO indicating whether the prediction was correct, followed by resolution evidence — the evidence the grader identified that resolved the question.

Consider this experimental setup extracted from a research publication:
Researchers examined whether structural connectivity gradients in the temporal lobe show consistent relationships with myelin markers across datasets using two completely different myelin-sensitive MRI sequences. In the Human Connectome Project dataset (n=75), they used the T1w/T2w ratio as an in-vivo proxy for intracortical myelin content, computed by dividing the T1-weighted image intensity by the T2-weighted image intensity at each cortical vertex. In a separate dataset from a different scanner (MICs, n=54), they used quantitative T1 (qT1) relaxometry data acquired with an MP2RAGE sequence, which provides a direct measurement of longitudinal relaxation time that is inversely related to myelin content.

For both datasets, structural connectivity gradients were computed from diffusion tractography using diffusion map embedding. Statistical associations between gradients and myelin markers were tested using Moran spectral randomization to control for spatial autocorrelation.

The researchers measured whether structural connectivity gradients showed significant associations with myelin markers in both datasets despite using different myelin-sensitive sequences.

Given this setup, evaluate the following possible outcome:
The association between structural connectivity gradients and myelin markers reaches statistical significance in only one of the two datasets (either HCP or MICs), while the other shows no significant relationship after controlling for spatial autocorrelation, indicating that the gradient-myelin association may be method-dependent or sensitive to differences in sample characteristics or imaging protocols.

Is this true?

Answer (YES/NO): YES